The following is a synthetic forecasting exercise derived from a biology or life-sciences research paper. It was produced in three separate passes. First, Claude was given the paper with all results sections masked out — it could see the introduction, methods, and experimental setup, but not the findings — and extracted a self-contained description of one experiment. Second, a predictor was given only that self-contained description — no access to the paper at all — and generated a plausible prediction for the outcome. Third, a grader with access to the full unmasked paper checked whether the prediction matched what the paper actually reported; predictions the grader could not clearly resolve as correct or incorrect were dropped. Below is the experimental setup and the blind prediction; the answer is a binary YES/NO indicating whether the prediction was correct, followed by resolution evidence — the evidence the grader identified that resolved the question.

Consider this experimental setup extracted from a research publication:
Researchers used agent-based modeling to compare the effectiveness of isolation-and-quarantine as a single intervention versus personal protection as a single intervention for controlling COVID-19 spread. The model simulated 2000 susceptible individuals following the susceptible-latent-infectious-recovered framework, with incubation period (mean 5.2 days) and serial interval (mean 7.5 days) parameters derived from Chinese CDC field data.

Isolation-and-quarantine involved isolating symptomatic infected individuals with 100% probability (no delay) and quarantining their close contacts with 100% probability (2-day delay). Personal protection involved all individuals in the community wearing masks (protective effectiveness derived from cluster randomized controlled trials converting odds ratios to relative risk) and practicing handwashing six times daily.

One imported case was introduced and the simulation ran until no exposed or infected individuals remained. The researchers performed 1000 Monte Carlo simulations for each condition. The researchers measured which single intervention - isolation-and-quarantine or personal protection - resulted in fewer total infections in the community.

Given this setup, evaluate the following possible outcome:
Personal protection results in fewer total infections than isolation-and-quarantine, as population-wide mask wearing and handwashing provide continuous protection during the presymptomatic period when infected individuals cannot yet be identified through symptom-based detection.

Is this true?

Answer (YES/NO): NO